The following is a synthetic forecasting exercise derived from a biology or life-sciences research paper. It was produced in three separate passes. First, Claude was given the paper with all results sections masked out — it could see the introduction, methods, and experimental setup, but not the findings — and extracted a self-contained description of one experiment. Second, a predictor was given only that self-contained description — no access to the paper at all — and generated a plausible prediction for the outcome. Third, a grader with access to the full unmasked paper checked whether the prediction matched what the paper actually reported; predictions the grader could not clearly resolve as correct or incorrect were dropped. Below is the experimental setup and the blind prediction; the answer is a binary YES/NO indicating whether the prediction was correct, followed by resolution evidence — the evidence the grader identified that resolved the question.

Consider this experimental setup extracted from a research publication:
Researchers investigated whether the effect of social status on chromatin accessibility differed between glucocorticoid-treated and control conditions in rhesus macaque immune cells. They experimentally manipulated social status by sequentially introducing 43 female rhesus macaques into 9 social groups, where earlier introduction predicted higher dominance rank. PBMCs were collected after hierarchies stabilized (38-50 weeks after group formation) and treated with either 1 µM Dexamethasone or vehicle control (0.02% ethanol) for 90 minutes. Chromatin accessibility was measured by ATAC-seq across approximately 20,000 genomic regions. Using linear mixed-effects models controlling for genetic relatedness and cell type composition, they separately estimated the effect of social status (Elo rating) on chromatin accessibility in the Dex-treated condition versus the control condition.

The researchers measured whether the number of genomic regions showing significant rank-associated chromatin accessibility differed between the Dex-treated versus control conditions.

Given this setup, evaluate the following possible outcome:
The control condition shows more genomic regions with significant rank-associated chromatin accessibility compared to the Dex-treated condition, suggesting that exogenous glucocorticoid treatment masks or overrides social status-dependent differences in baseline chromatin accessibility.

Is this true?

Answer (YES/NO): NO